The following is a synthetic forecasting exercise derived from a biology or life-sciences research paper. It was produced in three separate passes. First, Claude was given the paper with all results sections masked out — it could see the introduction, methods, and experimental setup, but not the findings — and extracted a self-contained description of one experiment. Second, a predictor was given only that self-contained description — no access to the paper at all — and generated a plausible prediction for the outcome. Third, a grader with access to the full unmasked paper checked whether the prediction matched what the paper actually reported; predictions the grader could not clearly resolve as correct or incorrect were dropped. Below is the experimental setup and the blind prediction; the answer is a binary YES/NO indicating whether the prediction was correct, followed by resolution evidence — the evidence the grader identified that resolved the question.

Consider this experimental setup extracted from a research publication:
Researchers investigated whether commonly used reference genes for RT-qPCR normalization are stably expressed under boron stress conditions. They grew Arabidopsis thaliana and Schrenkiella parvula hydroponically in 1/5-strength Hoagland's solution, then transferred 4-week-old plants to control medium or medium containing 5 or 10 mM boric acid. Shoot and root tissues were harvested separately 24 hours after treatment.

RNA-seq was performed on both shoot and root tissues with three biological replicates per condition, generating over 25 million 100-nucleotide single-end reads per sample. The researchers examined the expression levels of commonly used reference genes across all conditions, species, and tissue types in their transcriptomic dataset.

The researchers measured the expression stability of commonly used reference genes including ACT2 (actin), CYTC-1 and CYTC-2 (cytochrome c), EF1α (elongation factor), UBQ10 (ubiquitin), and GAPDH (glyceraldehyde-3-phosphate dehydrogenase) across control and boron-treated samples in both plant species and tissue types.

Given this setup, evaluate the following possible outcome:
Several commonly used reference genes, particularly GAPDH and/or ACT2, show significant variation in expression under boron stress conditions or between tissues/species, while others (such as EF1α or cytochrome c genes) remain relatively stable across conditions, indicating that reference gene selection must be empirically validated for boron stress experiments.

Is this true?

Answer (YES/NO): NO